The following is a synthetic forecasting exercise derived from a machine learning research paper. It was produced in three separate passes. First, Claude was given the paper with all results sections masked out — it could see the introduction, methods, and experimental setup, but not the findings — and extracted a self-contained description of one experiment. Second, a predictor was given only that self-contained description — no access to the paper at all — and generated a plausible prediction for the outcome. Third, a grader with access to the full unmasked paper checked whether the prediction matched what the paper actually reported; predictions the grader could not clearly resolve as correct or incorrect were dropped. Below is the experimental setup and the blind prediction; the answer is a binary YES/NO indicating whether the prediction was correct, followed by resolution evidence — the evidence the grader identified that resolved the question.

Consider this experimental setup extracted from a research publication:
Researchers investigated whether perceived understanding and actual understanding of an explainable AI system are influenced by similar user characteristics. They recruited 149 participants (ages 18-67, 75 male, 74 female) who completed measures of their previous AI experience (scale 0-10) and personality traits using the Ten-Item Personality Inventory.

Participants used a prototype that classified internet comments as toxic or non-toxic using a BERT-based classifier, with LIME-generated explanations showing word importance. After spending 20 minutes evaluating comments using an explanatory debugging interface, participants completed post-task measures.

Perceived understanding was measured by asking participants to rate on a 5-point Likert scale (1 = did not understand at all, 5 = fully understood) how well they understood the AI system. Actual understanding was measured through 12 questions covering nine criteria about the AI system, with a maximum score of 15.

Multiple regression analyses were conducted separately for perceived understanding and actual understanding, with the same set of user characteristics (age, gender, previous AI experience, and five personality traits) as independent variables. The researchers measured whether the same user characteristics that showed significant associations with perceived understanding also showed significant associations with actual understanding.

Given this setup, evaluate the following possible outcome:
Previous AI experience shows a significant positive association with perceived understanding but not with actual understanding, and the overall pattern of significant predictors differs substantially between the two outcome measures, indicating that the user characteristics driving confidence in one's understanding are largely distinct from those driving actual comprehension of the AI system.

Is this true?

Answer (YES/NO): NO